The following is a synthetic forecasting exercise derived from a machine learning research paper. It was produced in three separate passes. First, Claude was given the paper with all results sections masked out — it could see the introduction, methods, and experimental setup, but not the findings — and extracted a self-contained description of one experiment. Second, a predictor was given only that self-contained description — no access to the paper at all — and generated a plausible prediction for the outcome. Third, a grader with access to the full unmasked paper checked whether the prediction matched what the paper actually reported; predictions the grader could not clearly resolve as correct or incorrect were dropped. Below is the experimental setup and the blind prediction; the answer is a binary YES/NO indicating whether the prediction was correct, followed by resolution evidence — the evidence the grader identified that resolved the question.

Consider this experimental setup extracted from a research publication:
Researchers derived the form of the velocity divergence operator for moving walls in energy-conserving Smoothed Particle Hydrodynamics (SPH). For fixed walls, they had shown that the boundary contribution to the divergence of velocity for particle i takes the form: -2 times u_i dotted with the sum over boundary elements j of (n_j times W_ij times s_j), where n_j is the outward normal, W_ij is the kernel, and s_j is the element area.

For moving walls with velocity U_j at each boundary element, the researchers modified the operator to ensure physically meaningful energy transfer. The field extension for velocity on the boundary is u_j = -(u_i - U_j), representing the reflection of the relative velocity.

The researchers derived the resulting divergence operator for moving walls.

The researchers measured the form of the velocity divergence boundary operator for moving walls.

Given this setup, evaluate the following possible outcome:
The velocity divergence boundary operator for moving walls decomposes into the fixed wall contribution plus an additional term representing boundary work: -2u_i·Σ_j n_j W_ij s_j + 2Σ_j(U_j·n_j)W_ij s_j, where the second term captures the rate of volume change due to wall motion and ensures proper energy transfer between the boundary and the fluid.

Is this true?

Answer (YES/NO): YES